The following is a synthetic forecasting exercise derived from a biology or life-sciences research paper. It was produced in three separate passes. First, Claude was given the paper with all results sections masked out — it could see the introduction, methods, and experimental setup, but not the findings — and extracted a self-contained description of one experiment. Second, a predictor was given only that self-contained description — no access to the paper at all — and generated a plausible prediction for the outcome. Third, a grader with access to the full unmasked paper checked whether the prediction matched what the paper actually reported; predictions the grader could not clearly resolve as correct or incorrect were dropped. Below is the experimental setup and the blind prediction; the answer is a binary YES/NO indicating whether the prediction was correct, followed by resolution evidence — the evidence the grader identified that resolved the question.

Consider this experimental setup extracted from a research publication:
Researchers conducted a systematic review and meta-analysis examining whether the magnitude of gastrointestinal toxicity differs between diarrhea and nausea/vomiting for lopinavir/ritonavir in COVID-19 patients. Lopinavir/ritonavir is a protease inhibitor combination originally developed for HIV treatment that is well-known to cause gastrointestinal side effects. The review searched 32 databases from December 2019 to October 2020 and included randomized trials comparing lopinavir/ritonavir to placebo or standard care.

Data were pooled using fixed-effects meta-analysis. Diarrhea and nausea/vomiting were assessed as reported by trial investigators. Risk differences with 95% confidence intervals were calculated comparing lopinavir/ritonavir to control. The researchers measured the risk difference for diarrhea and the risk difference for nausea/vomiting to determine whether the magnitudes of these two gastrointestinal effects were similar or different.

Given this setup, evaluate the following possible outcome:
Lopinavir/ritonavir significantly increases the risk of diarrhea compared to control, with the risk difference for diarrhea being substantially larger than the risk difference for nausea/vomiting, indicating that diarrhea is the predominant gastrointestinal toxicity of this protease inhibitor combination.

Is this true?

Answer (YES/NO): NO